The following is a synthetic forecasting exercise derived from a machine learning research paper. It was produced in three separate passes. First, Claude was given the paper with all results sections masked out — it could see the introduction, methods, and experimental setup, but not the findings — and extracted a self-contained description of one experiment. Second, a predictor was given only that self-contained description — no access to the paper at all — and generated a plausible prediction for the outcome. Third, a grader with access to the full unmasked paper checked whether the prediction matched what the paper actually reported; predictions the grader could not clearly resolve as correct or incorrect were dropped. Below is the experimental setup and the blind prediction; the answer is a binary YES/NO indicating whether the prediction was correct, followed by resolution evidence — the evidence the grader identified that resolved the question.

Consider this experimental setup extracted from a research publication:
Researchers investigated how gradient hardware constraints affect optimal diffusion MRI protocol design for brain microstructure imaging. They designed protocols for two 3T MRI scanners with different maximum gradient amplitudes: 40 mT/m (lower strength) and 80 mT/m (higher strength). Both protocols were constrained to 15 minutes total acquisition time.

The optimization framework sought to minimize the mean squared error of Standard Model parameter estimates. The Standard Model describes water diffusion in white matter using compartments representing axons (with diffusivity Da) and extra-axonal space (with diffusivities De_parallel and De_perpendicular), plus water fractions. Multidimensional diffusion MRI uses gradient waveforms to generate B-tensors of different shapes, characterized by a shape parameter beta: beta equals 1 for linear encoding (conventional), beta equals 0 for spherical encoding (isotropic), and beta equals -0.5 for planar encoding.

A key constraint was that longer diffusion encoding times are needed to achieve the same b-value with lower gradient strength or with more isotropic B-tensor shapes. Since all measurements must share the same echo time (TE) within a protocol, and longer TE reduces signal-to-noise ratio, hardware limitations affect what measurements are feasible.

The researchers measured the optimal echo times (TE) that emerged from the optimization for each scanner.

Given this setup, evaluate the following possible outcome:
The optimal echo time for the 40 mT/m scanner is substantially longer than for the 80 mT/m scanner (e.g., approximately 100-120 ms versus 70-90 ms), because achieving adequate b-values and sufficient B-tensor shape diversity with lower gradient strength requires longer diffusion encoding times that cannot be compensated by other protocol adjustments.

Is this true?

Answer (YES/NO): NO